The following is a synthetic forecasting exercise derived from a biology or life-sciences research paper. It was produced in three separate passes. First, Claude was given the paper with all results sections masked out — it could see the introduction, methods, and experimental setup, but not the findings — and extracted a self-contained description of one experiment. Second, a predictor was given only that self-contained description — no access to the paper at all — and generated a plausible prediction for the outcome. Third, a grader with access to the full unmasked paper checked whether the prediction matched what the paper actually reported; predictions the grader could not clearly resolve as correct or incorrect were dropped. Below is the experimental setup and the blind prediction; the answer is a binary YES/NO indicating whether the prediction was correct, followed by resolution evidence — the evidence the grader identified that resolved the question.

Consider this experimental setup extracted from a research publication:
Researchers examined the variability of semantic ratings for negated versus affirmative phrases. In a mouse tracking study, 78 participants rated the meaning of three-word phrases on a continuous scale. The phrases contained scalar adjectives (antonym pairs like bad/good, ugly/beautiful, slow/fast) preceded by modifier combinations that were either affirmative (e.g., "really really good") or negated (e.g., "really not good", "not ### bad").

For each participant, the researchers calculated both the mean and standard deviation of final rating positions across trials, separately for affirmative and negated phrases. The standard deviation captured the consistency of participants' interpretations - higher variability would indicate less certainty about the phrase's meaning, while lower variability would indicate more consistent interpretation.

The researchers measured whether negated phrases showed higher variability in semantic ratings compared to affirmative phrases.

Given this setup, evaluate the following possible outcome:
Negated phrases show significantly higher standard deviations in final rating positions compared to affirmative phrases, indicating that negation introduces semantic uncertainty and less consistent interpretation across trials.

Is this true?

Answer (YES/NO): YES